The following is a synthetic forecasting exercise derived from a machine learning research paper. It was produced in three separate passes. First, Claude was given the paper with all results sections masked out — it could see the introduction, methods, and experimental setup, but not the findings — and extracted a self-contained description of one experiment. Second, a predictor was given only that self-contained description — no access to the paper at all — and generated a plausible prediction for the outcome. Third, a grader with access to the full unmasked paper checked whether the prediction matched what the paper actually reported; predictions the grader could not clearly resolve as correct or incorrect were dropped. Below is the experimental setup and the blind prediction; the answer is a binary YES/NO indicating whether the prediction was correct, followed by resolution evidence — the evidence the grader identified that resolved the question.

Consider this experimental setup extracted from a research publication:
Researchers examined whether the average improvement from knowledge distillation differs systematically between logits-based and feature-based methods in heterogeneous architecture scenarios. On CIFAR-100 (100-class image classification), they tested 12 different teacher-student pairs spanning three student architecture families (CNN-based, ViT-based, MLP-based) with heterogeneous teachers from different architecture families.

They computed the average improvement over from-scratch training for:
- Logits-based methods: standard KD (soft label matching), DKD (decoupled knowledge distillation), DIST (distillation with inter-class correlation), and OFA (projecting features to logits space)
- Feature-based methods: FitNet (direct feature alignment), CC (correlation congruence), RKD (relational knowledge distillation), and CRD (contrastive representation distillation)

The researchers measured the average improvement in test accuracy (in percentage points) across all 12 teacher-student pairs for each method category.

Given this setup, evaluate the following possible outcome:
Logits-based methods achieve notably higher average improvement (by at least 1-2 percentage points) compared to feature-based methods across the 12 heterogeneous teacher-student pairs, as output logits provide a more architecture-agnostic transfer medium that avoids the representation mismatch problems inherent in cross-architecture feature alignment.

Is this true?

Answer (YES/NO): YES